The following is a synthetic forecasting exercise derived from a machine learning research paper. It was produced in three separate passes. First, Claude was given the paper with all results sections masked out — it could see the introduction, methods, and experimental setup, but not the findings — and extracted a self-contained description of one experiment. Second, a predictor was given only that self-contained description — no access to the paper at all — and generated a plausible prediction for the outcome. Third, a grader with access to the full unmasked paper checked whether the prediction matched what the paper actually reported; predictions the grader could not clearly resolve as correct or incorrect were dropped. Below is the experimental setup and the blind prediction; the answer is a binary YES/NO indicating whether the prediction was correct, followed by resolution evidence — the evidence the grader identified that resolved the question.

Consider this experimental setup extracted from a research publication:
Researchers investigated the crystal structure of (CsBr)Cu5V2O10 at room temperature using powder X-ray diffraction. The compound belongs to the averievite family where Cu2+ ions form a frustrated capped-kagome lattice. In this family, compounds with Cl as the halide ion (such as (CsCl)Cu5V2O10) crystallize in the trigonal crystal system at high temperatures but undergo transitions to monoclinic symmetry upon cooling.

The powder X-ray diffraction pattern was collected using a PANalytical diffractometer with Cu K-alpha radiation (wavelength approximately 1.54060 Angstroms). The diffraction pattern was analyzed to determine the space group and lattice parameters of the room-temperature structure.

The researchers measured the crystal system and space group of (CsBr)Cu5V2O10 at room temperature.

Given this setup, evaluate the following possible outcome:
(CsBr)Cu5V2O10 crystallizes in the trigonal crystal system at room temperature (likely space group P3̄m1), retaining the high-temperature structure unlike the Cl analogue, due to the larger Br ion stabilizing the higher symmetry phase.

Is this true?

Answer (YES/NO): NO